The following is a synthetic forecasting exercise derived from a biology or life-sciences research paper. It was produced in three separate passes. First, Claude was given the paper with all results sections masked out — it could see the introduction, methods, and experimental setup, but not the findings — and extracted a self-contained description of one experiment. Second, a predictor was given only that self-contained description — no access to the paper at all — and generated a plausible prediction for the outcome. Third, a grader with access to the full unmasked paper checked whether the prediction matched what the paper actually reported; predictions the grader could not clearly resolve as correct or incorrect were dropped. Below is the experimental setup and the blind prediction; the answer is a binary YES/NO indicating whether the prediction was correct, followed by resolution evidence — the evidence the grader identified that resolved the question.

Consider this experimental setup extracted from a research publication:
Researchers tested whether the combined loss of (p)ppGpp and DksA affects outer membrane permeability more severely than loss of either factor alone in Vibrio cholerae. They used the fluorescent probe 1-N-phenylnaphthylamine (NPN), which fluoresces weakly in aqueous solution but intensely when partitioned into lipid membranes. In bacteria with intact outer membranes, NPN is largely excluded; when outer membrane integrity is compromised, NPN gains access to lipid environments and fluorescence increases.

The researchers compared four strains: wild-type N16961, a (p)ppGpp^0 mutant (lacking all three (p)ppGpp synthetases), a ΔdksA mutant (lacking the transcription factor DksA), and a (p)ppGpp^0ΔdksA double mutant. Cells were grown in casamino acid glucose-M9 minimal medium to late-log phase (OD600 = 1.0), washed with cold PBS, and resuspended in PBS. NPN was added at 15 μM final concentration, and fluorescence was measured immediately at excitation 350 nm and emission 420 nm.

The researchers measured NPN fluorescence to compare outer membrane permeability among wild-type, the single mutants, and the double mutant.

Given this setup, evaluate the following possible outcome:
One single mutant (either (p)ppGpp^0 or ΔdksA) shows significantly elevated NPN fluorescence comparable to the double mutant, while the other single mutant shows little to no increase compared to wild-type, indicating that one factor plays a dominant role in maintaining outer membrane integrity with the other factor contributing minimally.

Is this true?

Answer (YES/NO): YES